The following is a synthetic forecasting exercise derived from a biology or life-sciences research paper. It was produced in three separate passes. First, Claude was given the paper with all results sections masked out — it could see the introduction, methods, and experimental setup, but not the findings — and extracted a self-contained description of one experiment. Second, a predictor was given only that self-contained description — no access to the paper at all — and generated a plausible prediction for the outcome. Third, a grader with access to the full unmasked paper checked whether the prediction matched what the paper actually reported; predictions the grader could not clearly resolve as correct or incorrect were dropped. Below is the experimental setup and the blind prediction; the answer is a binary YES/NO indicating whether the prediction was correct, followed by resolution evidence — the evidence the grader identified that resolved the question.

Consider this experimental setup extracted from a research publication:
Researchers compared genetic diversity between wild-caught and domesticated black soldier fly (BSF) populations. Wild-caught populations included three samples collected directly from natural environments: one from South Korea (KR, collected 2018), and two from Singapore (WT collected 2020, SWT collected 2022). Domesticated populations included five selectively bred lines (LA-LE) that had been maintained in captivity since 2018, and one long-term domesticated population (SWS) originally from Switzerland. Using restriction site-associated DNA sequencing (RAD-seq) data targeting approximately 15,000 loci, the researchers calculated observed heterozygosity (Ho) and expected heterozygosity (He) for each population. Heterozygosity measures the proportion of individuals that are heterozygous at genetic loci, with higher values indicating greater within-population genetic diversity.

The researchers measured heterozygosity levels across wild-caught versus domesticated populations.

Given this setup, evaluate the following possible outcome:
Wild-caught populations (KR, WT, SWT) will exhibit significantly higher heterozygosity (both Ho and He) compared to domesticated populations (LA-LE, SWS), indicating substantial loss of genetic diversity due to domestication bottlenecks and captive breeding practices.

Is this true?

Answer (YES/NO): YES